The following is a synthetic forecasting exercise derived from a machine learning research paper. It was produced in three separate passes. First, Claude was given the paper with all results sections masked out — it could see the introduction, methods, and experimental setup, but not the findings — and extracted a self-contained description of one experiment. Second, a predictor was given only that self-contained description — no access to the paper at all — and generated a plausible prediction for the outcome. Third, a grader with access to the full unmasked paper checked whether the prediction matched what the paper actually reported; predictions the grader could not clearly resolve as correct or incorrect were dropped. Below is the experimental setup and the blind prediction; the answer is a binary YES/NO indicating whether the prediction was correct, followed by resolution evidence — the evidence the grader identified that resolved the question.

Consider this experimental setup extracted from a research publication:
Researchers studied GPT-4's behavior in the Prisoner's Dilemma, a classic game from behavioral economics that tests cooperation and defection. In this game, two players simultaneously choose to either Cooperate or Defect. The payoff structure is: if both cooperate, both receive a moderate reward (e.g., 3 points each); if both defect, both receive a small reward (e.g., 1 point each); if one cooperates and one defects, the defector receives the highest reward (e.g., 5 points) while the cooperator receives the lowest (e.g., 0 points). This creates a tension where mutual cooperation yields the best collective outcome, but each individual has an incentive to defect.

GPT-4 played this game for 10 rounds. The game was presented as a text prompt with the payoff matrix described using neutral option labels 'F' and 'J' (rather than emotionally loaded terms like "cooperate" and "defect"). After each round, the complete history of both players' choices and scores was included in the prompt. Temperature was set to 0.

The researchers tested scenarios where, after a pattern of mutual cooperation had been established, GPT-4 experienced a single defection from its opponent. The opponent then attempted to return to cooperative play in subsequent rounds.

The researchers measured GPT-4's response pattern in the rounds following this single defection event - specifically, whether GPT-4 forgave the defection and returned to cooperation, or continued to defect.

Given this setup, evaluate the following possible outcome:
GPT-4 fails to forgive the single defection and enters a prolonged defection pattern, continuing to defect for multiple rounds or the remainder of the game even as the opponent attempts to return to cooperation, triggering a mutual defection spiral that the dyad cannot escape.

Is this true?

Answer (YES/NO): NO